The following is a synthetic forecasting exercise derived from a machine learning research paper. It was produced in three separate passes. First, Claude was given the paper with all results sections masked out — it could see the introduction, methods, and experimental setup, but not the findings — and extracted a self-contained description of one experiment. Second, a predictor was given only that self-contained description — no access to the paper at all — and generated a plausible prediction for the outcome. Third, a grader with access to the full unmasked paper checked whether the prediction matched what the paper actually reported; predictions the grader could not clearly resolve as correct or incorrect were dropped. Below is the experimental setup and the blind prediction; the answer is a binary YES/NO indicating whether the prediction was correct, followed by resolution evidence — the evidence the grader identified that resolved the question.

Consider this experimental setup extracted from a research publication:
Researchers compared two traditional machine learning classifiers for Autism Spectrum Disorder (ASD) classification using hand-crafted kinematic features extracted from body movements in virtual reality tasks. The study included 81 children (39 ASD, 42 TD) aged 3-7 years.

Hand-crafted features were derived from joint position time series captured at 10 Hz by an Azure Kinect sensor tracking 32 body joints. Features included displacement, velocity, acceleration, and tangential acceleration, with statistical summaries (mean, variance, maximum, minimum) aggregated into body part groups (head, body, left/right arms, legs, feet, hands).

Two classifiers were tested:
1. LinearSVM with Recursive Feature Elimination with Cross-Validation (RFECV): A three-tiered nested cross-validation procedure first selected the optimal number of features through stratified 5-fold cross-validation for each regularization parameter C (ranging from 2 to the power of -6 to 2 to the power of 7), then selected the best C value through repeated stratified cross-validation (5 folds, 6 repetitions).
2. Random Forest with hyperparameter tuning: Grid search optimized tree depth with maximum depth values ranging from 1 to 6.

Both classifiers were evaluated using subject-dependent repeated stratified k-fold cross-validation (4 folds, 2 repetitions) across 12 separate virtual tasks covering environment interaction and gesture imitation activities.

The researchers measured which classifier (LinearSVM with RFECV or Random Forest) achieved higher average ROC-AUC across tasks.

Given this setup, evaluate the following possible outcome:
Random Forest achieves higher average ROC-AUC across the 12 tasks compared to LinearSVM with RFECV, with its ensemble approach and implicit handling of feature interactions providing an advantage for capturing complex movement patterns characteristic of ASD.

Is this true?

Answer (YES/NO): YES